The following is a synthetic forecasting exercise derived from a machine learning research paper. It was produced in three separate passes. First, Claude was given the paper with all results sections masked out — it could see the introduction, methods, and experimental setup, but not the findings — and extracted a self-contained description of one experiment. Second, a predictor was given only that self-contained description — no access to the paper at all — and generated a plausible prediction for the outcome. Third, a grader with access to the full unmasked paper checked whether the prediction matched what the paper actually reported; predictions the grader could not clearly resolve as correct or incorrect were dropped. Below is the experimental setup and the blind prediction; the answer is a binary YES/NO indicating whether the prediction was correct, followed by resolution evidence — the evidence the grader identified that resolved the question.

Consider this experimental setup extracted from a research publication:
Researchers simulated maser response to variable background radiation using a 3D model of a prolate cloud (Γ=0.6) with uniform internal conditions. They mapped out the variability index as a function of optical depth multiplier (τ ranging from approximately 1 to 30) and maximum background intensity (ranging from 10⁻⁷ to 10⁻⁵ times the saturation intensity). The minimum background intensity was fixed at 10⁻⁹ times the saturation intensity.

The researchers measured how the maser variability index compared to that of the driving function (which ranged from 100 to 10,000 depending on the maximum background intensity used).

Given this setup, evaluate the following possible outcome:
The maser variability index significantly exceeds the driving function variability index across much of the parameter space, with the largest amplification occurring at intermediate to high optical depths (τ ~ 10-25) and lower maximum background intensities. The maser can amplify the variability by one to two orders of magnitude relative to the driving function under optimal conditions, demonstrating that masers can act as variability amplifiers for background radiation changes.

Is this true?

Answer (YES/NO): NO